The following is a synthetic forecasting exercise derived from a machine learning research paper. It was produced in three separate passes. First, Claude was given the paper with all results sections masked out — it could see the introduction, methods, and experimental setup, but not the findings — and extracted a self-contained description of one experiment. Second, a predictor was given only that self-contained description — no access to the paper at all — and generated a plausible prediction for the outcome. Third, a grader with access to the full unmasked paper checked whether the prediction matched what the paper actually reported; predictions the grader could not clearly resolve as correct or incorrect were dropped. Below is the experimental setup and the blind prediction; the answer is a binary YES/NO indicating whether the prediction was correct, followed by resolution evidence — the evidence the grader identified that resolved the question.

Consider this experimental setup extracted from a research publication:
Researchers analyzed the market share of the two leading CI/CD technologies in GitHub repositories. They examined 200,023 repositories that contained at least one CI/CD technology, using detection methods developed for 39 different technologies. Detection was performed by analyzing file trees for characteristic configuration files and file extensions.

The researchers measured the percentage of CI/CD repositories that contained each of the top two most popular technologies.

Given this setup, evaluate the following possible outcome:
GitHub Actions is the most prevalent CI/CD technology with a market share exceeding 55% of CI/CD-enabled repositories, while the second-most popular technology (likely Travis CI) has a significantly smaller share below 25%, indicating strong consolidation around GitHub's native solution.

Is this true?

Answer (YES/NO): NO